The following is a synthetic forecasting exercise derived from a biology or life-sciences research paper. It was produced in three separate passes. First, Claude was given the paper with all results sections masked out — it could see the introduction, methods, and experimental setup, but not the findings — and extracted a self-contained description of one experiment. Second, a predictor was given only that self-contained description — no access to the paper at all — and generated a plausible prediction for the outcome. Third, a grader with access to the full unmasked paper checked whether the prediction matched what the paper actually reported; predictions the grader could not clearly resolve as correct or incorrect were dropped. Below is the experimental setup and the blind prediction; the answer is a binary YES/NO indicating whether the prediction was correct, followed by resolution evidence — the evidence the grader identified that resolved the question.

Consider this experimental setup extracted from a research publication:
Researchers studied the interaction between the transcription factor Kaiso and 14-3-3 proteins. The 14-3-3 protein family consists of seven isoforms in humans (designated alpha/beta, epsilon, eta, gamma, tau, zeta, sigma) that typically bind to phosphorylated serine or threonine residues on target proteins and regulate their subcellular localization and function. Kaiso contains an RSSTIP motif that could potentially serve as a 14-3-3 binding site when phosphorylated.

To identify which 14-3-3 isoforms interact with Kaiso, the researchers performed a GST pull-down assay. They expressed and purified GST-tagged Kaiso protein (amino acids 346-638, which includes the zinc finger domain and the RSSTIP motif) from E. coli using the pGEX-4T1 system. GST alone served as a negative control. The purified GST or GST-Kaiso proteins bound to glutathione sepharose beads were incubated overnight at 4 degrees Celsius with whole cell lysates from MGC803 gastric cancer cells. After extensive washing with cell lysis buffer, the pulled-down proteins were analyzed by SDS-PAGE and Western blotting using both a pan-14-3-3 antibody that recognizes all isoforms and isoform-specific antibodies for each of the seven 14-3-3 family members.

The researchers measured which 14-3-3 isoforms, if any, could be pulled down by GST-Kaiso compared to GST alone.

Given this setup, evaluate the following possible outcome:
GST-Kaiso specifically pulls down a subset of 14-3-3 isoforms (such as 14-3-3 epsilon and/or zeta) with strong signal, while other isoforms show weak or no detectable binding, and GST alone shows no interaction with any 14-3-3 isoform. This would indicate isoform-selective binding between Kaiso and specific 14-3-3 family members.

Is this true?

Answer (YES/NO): NO